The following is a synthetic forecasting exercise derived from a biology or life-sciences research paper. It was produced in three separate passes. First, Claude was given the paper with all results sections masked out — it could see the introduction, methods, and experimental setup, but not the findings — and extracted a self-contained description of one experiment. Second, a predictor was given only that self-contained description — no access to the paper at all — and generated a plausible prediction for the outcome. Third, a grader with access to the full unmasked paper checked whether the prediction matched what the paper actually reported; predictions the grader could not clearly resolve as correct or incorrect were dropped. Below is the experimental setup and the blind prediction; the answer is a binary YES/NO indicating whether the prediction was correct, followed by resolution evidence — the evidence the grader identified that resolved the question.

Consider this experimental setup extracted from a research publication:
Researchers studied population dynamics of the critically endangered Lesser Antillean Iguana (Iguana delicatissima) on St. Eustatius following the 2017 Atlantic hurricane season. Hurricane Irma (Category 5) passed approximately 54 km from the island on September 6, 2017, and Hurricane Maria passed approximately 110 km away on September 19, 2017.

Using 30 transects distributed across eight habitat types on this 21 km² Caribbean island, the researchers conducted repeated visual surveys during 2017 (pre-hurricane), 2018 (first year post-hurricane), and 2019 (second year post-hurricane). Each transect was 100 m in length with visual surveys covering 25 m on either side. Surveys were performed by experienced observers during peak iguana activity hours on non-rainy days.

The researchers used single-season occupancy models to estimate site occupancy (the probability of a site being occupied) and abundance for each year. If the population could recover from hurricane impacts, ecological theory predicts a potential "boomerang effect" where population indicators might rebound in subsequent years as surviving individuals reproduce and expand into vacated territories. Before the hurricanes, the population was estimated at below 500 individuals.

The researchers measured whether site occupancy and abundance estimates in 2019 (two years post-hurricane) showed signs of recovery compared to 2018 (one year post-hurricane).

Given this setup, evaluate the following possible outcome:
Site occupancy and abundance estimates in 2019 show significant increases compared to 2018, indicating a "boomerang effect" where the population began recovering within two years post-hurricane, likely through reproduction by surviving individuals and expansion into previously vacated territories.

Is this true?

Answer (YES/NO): NO